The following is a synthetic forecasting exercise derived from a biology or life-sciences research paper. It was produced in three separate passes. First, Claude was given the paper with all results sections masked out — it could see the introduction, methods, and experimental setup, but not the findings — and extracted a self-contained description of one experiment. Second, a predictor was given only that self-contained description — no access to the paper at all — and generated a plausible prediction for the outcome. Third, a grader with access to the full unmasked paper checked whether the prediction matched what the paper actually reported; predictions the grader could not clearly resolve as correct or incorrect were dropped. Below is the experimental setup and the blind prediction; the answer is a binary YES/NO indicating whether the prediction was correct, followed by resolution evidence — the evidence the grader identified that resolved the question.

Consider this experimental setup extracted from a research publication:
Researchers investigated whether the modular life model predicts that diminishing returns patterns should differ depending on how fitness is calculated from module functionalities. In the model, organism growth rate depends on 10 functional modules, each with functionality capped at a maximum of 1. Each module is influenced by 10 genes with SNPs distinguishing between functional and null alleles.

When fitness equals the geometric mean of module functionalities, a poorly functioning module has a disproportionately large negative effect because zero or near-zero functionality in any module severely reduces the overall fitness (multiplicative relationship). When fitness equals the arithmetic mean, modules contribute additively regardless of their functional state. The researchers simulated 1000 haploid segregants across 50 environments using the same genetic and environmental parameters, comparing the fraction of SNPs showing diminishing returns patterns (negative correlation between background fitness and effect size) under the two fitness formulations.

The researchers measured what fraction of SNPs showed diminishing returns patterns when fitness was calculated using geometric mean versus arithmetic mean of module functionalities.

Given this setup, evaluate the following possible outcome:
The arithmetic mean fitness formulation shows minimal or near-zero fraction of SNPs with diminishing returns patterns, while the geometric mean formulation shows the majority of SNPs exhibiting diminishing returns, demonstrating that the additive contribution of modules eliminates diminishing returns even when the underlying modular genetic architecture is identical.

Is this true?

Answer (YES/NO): NO